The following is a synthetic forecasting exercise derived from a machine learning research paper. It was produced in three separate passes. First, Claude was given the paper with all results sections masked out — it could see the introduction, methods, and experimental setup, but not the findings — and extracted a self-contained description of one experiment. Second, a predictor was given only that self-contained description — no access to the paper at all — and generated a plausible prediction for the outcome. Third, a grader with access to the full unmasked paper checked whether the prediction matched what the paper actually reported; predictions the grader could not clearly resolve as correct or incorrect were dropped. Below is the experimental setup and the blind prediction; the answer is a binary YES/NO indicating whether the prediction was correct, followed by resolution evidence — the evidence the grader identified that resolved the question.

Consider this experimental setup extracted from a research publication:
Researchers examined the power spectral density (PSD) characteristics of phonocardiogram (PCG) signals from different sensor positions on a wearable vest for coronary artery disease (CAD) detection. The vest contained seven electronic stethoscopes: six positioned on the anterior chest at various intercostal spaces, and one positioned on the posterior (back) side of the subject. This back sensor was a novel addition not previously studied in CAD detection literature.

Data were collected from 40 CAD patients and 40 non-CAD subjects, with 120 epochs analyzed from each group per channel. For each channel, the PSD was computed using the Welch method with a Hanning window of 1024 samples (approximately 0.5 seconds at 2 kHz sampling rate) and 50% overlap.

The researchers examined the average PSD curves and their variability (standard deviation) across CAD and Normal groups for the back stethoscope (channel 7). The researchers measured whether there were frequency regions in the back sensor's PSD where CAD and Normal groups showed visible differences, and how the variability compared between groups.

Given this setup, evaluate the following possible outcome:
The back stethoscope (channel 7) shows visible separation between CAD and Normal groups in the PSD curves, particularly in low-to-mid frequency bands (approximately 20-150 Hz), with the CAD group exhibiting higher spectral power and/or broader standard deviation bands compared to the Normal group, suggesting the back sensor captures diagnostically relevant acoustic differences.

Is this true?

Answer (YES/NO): NO